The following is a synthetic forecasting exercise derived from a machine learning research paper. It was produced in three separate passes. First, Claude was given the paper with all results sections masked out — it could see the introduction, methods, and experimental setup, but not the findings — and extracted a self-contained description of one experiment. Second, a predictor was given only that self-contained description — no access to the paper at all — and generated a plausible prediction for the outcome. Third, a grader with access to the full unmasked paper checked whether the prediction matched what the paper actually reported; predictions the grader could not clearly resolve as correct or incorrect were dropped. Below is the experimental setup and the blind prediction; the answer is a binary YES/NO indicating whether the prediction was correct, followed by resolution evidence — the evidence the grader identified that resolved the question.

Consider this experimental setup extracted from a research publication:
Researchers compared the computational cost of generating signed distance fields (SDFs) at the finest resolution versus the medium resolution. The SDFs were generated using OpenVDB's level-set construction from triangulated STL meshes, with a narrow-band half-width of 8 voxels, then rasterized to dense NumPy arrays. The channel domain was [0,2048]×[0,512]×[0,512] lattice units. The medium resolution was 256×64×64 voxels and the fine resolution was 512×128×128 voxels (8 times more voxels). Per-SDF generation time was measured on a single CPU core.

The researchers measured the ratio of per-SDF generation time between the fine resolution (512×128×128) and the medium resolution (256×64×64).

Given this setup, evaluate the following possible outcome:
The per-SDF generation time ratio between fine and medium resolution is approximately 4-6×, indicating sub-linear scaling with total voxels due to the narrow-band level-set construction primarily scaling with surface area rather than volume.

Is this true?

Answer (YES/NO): NO